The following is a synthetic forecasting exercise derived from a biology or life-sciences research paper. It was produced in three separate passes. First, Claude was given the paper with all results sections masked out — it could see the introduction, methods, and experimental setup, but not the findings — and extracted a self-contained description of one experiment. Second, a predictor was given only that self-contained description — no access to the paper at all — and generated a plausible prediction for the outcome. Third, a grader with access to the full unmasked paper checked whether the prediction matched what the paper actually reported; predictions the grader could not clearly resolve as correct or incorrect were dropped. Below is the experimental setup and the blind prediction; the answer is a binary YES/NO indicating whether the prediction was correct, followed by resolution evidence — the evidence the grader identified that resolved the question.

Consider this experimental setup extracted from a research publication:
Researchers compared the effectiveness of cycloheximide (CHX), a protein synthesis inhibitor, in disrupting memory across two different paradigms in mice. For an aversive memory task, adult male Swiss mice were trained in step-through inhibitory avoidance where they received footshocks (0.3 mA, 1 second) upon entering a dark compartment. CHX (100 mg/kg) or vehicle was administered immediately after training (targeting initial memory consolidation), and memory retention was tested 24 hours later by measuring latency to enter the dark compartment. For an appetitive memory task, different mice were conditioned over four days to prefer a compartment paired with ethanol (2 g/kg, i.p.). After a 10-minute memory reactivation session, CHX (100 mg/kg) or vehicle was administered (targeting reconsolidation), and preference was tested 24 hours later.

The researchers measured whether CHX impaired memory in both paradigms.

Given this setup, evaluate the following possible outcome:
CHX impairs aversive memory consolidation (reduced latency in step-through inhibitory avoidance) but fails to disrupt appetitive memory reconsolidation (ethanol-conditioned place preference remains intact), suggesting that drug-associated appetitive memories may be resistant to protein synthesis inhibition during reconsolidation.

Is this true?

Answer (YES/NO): YES